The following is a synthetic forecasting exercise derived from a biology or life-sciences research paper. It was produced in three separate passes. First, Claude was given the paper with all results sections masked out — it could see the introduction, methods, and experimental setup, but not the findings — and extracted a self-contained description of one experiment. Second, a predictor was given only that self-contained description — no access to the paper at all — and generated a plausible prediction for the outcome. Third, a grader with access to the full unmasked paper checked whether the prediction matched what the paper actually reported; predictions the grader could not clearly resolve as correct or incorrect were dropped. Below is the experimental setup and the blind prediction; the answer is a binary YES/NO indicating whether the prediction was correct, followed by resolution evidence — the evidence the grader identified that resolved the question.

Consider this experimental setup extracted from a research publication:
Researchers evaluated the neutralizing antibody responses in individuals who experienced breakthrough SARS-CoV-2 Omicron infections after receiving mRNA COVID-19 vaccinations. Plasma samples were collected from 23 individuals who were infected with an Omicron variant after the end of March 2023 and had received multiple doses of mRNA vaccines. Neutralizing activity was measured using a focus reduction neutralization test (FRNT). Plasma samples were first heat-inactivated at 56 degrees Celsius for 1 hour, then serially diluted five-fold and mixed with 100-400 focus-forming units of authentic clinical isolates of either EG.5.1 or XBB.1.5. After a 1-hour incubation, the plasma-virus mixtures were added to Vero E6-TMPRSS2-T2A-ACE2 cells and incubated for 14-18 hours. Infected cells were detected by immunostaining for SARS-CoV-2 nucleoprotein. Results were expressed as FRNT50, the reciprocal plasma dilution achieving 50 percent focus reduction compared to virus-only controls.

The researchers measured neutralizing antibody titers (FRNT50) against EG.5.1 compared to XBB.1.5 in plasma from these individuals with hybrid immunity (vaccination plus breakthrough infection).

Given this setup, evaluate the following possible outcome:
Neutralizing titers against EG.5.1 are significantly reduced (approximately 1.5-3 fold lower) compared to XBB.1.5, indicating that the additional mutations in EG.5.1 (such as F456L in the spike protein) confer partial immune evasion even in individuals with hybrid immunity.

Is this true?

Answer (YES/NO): YES